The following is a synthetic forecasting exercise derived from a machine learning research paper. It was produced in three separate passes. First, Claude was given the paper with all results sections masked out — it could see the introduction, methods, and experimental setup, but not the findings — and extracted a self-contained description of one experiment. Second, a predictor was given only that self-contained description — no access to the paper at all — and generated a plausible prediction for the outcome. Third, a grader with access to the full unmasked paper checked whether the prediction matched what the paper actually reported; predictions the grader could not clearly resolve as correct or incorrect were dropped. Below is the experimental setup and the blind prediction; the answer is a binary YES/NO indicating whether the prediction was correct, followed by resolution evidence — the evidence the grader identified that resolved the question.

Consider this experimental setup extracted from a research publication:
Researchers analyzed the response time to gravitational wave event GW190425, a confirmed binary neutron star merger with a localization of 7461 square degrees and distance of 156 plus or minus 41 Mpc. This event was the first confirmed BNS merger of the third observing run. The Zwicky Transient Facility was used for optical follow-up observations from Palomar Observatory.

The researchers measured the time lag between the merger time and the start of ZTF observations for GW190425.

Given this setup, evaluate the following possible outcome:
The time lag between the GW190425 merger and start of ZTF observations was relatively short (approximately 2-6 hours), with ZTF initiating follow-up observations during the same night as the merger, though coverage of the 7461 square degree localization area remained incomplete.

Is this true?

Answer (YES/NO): NO